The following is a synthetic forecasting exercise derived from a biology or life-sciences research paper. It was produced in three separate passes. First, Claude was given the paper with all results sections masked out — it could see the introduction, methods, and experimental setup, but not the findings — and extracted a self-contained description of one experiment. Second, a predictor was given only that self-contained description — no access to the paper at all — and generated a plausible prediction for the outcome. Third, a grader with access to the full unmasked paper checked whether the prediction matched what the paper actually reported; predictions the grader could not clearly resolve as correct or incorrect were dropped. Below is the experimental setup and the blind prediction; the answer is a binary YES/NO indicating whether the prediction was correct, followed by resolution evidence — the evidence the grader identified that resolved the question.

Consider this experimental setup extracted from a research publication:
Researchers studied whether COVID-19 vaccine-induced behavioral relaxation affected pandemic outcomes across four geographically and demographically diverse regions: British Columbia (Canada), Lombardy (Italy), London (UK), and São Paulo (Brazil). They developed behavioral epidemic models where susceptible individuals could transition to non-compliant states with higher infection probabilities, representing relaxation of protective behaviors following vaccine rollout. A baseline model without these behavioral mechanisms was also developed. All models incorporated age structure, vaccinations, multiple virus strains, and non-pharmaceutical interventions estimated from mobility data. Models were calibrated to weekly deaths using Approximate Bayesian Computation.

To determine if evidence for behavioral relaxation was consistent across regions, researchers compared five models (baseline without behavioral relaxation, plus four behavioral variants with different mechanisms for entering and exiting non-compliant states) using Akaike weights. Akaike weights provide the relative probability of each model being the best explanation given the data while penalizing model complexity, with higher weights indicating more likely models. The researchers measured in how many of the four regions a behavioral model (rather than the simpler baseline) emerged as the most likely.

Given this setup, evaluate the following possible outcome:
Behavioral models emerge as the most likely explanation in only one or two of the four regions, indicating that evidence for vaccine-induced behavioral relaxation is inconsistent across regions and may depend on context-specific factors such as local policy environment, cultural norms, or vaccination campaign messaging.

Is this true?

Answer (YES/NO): YES